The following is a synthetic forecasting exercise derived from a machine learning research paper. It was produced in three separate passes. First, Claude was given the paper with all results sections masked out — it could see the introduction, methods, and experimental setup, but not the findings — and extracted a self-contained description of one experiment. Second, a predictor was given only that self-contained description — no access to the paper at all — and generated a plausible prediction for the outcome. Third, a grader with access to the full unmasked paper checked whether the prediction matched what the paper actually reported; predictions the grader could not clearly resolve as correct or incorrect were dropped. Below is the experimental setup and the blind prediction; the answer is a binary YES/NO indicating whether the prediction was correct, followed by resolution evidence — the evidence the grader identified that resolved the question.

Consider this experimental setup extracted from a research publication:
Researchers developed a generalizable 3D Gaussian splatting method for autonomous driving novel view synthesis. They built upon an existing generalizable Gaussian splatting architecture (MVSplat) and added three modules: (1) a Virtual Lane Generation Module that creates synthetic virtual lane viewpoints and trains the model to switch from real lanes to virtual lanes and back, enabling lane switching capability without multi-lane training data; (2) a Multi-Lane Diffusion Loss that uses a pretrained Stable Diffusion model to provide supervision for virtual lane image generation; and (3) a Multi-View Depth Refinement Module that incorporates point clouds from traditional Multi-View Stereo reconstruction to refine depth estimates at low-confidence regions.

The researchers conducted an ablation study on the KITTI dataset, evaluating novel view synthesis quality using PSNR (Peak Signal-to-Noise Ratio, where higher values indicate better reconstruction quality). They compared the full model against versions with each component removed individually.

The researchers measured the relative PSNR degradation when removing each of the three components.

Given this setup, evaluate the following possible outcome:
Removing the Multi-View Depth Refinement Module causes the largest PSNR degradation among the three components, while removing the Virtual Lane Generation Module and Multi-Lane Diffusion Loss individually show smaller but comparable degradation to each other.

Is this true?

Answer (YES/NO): NO